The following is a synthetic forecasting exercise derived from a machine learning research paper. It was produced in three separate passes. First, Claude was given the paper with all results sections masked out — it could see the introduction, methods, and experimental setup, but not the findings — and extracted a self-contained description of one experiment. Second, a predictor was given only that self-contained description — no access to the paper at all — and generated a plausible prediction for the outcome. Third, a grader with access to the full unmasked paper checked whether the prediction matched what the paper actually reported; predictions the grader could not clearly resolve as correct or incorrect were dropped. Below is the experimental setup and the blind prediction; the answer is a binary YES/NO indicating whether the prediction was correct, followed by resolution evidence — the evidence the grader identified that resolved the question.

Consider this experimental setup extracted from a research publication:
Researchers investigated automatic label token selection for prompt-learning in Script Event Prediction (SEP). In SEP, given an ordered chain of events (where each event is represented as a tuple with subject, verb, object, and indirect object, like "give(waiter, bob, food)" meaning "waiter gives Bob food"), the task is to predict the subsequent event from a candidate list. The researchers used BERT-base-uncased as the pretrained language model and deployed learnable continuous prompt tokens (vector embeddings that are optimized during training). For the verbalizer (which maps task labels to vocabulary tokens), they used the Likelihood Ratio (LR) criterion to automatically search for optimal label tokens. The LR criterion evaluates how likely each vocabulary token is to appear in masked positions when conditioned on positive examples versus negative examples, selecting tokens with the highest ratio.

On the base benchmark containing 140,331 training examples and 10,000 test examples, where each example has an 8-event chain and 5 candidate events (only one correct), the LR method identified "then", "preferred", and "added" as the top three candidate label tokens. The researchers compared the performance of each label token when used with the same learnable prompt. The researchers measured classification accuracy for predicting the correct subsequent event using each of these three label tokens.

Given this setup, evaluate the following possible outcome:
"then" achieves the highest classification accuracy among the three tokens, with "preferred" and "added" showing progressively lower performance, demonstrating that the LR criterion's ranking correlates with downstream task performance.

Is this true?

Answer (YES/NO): YES